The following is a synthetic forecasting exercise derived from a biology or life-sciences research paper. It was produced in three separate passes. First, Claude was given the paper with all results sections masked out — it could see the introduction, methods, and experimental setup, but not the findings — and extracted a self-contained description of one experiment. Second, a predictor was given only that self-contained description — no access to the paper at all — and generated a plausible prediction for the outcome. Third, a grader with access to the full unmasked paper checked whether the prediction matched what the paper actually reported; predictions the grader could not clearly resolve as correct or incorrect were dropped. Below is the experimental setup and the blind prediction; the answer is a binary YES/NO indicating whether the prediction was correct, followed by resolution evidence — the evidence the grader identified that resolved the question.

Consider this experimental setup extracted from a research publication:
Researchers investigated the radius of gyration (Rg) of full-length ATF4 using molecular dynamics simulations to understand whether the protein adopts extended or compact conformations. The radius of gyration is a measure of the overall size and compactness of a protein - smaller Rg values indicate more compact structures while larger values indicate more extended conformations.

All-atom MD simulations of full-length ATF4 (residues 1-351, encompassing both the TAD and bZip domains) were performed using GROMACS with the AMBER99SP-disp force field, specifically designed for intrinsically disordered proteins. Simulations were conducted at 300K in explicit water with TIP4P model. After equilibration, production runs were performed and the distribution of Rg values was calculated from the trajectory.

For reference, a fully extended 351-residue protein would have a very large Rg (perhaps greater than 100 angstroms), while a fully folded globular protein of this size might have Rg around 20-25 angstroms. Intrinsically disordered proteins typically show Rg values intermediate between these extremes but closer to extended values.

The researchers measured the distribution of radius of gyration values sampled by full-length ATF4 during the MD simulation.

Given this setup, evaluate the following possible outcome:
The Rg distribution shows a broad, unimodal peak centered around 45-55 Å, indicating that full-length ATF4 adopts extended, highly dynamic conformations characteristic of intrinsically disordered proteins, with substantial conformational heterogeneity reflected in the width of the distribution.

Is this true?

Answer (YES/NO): NO